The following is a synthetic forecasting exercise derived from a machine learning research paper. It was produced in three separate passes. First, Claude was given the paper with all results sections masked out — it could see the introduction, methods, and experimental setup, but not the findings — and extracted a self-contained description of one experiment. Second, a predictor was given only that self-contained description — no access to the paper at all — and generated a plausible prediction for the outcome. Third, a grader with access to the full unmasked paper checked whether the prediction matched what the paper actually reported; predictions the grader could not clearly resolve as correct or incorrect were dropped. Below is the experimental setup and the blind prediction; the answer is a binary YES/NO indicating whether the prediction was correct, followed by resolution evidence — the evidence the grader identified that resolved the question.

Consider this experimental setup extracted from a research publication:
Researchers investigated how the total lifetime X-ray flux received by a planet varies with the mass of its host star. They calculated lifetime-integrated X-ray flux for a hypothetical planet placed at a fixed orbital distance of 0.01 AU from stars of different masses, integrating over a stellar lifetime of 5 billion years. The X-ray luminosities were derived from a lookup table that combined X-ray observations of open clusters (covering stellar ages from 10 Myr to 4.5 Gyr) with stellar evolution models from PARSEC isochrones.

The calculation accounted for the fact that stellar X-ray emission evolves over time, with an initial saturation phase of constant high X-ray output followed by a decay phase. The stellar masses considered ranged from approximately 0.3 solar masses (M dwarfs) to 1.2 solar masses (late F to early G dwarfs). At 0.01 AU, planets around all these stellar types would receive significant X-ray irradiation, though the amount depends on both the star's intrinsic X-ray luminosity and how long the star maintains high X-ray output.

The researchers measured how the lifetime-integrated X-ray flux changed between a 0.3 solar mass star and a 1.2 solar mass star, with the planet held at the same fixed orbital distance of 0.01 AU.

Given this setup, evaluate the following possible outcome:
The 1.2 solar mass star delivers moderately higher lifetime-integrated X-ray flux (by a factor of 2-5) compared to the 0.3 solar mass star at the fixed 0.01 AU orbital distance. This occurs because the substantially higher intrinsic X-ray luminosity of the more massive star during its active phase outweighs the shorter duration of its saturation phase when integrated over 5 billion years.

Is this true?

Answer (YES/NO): NO